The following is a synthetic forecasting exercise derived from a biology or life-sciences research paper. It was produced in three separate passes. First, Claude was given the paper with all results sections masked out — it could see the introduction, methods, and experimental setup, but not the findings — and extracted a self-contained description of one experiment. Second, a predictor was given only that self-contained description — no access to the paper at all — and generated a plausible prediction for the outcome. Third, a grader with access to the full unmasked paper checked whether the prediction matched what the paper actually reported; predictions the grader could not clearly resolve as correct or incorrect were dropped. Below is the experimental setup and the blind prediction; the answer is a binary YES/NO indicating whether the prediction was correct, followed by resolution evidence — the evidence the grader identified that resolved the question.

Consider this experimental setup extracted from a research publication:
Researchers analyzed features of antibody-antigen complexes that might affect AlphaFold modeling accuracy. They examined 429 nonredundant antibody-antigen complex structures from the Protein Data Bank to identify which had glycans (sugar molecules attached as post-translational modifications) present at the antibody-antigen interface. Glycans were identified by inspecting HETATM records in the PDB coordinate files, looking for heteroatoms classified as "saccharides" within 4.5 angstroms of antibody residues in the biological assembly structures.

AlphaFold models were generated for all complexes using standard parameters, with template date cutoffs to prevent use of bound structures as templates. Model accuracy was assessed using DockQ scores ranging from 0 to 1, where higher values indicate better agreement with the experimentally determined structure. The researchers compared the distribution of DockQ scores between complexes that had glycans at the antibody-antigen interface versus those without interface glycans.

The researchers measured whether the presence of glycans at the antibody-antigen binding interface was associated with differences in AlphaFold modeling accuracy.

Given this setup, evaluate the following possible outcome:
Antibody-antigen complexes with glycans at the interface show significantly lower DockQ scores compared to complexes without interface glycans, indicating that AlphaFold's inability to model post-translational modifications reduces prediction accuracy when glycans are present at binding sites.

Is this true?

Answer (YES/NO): YES